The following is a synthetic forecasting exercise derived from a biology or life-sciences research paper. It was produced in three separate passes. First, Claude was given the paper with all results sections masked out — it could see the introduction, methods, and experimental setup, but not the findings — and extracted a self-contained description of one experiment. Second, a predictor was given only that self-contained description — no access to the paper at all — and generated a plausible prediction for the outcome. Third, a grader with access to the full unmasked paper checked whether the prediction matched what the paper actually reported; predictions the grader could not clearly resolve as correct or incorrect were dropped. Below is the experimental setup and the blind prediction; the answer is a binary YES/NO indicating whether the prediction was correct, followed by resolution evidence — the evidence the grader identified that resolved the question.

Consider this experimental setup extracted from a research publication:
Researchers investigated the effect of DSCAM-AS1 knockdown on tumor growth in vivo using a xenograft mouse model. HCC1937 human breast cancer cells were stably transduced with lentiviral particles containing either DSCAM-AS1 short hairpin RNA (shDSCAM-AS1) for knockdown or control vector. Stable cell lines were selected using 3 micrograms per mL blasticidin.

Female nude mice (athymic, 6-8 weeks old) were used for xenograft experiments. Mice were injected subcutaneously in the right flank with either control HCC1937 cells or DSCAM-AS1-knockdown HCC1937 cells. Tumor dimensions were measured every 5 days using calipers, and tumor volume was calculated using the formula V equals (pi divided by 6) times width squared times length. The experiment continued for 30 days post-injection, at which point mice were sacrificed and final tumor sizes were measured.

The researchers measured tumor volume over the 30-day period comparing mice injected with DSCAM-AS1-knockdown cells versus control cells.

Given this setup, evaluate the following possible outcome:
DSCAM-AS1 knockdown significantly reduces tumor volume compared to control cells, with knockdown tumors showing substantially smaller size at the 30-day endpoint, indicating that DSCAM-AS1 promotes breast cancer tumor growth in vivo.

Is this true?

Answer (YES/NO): YES